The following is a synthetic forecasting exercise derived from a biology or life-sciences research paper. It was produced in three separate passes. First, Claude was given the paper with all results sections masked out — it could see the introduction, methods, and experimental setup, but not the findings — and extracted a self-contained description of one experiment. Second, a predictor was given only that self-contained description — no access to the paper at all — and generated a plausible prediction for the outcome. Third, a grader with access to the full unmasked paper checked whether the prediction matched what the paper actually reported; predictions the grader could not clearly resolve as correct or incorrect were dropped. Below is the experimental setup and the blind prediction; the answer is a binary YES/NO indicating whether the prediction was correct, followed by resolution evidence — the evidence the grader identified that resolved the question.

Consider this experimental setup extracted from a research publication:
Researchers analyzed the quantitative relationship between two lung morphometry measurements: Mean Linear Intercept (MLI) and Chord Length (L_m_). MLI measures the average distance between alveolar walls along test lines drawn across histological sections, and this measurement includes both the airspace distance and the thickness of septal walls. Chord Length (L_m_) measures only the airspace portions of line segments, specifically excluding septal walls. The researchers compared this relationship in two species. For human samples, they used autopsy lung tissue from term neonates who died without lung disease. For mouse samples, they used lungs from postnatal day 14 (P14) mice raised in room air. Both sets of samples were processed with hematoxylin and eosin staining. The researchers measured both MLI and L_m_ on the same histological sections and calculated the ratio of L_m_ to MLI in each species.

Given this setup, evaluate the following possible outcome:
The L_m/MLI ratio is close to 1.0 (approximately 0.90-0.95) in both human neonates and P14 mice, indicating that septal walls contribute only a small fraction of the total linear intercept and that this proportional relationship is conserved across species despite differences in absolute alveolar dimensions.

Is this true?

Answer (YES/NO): NO